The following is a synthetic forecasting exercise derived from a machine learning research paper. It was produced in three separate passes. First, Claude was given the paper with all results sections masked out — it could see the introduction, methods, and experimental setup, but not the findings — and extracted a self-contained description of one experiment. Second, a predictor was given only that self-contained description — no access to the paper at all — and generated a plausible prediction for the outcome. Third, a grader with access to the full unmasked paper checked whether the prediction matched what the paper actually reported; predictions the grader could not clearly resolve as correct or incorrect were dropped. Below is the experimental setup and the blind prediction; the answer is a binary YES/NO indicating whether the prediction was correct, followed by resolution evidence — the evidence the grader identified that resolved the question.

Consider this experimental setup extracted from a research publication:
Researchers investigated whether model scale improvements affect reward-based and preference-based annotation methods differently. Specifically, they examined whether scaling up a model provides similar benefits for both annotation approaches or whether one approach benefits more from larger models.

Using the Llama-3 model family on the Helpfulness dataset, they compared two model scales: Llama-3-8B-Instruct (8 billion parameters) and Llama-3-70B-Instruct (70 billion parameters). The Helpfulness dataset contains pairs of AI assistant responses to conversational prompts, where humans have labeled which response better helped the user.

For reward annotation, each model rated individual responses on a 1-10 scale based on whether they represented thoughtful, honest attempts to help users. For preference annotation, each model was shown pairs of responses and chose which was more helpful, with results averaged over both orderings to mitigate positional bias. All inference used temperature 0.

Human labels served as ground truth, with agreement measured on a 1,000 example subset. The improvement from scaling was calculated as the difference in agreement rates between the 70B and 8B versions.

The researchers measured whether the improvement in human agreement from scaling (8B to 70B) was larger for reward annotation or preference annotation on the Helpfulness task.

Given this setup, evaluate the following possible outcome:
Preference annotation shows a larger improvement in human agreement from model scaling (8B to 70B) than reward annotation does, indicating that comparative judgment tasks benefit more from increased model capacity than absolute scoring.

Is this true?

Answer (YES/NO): YES